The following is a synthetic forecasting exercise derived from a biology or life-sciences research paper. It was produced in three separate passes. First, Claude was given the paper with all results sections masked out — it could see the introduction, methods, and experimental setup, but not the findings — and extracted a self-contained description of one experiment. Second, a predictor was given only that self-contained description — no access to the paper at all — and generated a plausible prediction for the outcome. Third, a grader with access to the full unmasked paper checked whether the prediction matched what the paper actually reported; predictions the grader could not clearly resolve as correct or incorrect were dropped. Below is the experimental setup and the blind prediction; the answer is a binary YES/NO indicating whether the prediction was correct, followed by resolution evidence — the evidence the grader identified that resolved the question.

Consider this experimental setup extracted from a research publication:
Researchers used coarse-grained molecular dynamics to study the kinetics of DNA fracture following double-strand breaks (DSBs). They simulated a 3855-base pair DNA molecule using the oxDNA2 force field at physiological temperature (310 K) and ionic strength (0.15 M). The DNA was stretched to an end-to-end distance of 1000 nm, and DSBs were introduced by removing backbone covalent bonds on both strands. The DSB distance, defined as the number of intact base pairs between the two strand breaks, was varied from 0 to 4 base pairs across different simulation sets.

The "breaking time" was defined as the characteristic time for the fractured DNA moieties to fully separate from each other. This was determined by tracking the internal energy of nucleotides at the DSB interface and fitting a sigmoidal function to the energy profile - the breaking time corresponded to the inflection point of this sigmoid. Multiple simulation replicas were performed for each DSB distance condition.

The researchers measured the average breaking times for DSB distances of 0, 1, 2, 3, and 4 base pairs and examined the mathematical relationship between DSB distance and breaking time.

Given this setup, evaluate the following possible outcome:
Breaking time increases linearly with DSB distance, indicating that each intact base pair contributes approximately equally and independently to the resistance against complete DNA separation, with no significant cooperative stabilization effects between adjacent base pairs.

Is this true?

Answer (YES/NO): NO